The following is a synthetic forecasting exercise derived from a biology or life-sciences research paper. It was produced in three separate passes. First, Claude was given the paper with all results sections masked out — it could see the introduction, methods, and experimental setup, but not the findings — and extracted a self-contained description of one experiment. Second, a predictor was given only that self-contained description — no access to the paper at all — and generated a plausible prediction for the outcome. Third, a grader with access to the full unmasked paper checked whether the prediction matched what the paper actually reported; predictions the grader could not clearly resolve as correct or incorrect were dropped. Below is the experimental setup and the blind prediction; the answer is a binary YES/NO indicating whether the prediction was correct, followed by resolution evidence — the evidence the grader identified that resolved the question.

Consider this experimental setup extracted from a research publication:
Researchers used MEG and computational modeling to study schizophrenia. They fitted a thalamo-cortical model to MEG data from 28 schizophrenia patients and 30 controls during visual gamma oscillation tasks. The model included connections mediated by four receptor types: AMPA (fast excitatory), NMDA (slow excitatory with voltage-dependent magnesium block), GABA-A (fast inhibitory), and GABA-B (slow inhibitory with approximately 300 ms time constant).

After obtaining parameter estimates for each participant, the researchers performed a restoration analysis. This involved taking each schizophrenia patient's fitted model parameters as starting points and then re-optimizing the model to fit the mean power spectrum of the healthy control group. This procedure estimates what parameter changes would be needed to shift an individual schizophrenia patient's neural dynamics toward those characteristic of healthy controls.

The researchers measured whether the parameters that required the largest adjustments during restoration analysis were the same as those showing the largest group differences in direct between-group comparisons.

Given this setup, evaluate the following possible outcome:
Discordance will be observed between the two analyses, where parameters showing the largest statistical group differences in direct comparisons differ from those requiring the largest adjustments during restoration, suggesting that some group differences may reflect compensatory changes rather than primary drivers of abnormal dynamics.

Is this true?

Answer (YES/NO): YES